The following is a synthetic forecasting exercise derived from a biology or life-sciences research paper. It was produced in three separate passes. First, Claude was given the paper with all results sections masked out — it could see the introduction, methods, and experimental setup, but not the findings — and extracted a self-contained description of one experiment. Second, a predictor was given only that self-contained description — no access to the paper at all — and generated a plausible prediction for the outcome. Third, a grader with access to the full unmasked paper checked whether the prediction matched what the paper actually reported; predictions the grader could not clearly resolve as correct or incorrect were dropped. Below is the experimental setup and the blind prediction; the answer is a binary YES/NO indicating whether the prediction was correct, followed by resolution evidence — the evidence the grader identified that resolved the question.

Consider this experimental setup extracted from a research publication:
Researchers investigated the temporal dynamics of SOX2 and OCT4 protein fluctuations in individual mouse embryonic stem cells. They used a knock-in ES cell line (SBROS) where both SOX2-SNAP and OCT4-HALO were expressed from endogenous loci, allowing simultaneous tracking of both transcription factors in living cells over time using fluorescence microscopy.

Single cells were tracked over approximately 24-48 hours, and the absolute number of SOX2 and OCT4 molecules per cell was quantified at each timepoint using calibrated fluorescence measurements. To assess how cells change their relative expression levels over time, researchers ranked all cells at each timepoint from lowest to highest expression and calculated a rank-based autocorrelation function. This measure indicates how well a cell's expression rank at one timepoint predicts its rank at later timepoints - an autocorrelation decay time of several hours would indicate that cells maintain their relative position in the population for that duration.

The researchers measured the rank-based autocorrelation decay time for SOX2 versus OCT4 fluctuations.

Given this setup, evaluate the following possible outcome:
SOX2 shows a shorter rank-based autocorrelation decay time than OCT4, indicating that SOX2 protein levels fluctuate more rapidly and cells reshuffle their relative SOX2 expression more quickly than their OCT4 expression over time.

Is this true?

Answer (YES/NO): NO